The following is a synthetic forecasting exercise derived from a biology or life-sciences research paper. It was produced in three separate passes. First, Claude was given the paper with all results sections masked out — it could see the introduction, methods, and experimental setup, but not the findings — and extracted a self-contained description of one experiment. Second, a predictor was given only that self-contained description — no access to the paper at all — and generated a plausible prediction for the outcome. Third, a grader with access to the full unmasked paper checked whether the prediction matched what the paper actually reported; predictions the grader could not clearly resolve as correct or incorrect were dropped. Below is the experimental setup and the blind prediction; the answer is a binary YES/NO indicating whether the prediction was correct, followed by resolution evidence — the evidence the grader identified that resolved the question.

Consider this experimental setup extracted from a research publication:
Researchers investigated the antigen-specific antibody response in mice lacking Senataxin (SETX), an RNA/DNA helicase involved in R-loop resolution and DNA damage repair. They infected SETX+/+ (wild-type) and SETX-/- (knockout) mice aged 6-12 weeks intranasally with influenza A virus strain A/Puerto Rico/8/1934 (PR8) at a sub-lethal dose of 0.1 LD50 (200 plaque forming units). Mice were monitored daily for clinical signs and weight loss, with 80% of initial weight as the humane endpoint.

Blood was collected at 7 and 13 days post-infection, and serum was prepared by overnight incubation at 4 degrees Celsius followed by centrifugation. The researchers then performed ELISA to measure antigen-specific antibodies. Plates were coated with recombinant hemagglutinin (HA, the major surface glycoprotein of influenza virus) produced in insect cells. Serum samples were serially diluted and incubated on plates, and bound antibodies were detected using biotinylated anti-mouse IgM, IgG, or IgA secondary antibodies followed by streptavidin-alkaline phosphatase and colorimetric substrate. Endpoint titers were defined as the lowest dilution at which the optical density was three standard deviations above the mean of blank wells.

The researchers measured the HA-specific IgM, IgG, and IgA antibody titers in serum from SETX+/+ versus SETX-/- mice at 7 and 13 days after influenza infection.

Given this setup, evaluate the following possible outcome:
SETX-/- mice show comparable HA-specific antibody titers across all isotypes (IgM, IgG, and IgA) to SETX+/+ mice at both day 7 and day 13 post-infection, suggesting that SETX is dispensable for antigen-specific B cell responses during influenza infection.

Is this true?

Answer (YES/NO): NO